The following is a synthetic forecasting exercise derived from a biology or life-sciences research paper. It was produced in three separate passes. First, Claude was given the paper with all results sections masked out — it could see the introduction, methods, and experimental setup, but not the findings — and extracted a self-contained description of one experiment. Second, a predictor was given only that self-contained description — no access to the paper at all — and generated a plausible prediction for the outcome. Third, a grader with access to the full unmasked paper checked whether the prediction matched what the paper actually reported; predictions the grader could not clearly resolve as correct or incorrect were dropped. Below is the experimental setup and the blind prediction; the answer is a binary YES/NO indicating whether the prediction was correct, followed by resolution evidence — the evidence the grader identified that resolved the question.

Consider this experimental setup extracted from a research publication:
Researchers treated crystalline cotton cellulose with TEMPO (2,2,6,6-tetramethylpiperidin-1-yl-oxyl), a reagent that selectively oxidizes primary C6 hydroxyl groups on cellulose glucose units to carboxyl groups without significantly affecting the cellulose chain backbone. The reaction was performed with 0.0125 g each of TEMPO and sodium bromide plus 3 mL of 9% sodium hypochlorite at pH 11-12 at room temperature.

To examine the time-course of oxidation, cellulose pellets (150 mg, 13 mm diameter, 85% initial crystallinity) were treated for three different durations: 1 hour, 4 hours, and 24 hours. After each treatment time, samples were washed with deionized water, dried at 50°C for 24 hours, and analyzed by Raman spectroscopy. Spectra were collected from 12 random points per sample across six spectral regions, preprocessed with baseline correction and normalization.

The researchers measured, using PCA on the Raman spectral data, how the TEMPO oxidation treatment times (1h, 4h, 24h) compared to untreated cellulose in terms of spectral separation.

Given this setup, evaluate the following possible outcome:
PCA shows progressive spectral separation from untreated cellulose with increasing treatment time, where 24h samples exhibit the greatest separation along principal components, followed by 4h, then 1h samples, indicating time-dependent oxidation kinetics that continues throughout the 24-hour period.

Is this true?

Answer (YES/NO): NO